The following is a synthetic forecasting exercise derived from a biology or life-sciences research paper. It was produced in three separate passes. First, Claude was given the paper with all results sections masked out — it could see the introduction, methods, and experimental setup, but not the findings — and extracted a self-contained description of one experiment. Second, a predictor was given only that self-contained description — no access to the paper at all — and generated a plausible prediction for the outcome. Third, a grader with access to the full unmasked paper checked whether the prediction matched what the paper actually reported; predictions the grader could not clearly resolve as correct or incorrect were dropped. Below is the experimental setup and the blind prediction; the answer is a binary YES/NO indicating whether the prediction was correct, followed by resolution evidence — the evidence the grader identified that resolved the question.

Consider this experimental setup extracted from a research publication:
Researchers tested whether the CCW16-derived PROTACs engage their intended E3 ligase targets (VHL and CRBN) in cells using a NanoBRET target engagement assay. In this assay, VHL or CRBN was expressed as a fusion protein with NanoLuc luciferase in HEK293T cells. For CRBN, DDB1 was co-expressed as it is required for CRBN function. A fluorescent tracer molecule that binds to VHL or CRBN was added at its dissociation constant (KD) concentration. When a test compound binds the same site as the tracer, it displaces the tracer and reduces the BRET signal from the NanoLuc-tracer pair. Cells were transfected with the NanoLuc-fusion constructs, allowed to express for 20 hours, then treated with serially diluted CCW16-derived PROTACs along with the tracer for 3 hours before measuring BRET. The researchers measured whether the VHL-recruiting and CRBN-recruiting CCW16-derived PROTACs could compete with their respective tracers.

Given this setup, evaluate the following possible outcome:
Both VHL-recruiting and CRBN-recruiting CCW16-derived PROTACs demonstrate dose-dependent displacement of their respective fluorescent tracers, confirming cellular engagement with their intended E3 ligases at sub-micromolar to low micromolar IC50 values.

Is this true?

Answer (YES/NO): YES